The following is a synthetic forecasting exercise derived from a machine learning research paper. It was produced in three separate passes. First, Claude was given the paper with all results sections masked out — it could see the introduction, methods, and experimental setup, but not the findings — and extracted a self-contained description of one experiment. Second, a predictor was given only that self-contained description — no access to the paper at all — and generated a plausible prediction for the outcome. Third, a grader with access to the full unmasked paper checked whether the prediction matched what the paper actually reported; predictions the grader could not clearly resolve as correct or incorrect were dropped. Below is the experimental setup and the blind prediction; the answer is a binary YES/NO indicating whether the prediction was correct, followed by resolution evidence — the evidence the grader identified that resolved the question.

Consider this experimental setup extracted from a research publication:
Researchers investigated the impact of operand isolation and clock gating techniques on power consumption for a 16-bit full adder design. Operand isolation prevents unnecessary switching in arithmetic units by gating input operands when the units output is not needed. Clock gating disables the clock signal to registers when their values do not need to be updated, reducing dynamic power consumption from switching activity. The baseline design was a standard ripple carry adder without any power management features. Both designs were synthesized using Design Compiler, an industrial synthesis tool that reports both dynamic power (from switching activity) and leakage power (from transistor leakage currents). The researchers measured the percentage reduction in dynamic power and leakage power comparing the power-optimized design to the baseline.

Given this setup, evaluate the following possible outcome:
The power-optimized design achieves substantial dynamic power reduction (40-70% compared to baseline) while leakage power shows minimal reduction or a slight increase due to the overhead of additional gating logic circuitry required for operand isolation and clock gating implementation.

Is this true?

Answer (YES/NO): NO